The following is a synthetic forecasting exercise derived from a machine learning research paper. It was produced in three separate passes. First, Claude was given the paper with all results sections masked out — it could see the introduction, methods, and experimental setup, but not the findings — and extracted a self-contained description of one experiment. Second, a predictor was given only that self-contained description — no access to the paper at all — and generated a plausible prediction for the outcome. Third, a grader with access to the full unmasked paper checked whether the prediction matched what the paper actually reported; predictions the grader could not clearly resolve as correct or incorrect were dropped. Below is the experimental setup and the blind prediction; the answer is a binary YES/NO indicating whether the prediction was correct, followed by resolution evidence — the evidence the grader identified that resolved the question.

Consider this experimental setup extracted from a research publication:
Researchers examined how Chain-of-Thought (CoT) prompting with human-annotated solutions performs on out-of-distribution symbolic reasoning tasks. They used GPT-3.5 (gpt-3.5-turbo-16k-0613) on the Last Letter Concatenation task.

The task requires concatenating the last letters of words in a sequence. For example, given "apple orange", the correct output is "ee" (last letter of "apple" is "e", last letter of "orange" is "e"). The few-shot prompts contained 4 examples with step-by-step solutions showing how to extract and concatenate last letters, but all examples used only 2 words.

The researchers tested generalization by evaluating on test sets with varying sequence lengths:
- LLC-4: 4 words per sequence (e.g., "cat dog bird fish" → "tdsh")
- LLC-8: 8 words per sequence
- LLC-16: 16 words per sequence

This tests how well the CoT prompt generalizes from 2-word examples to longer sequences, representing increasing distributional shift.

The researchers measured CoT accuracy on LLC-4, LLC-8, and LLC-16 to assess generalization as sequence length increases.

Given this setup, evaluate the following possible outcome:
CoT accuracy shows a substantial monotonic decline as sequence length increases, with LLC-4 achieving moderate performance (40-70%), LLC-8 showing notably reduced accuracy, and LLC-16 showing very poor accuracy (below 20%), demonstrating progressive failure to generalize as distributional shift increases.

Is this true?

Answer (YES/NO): YES